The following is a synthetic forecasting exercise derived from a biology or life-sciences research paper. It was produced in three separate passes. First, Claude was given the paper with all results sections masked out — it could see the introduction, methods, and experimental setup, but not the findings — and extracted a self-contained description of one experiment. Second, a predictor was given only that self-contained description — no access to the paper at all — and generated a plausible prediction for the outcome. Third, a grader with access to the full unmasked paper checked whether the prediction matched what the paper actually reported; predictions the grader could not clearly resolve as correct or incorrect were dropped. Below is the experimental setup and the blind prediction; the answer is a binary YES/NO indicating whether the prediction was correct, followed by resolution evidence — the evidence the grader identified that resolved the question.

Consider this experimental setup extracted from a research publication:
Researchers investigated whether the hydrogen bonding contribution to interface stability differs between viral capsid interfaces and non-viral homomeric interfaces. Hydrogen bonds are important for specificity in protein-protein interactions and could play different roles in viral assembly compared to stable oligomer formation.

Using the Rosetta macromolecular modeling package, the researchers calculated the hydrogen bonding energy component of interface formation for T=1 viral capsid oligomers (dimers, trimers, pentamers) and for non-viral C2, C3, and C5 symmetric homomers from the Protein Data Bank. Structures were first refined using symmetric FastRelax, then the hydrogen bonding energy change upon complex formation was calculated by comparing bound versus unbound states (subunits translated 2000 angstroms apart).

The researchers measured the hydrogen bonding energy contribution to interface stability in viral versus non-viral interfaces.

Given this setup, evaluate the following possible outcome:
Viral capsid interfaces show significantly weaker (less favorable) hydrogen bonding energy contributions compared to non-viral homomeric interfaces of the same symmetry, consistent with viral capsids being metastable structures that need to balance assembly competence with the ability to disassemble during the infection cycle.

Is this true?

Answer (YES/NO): NO